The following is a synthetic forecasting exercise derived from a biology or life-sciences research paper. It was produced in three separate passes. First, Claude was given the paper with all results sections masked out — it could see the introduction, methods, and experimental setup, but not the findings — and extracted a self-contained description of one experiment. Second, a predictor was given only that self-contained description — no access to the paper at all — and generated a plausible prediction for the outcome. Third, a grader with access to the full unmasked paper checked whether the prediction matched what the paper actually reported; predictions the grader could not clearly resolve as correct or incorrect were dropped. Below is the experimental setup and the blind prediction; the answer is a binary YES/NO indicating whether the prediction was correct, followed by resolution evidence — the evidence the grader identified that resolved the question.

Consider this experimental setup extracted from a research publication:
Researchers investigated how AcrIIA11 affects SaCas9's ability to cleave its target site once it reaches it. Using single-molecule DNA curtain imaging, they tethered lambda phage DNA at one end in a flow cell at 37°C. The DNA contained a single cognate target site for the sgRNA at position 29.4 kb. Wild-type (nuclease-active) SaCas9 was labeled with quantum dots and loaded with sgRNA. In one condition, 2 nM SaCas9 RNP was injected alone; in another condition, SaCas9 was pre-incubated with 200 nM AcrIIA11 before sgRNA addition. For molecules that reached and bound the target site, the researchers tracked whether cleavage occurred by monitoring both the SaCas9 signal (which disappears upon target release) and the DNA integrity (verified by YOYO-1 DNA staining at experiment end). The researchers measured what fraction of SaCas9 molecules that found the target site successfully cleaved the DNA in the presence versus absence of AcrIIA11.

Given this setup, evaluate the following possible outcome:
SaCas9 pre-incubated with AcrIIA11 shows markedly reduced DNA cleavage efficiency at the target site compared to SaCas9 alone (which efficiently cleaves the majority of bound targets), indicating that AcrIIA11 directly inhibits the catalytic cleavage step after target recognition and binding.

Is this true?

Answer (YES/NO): NO